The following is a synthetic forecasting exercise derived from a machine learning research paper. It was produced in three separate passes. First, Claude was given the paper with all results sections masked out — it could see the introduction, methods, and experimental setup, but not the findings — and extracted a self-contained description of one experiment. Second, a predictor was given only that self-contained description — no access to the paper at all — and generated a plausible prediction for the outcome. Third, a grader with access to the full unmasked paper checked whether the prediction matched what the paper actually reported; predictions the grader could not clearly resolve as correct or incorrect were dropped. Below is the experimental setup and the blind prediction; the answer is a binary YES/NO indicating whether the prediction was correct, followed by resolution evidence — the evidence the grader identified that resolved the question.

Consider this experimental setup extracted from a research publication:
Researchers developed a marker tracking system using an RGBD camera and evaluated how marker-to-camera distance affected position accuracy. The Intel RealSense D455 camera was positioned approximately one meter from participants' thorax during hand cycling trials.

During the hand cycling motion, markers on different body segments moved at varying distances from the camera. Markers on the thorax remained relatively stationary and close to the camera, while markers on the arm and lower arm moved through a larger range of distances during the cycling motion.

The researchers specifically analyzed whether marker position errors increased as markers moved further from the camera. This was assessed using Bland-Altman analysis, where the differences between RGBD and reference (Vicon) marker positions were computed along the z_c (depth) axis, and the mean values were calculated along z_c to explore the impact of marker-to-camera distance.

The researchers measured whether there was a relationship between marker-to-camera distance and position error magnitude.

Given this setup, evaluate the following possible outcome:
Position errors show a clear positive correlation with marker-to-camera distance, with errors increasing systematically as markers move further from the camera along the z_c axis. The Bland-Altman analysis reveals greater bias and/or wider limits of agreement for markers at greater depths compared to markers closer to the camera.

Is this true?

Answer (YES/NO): NO